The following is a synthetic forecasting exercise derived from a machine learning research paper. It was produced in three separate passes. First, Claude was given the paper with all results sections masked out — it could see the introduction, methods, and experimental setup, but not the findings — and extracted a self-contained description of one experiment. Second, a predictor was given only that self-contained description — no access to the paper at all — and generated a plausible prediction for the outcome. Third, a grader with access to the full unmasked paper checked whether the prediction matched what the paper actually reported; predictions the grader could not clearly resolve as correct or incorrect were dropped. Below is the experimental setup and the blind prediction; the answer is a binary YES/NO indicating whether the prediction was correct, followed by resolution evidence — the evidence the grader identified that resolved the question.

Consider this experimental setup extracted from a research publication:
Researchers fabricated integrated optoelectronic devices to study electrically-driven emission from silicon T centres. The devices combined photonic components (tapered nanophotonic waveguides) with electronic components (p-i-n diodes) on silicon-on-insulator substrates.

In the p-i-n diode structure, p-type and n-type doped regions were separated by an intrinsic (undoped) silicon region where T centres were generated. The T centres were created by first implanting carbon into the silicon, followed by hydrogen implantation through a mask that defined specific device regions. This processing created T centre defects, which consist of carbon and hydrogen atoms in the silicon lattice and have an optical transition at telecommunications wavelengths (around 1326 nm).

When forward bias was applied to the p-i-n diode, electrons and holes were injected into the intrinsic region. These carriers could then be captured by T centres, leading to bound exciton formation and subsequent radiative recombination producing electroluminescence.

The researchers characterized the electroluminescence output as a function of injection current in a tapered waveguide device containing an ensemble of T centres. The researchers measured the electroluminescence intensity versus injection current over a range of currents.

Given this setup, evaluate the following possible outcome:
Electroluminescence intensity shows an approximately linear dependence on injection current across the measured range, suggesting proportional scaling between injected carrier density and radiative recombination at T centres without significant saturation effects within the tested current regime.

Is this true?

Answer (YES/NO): NO